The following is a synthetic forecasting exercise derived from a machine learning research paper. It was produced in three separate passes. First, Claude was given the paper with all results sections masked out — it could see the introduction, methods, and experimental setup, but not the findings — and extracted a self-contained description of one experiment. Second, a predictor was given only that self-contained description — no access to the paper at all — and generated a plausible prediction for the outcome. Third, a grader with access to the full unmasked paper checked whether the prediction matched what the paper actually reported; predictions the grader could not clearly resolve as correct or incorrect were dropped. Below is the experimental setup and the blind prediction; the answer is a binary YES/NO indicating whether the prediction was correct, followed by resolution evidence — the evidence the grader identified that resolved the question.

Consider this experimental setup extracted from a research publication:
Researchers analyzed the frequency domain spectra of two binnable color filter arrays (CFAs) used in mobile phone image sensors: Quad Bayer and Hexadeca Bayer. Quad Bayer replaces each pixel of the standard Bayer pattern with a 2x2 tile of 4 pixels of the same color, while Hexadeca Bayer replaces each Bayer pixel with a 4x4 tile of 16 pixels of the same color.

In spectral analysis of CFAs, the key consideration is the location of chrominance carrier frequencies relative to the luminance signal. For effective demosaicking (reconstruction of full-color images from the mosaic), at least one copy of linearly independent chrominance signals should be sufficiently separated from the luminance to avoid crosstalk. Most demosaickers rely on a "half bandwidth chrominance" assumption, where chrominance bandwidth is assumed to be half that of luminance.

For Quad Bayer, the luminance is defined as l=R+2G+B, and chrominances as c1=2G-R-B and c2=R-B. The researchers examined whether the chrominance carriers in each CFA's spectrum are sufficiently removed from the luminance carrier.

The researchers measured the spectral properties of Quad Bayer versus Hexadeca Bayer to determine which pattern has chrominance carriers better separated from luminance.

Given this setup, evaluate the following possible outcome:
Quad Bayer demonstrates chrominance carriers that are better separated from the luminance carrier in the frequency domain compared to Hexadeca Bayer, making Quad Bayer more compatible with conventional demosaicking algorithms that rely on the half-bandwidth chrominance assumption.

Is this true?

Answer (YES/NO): NO